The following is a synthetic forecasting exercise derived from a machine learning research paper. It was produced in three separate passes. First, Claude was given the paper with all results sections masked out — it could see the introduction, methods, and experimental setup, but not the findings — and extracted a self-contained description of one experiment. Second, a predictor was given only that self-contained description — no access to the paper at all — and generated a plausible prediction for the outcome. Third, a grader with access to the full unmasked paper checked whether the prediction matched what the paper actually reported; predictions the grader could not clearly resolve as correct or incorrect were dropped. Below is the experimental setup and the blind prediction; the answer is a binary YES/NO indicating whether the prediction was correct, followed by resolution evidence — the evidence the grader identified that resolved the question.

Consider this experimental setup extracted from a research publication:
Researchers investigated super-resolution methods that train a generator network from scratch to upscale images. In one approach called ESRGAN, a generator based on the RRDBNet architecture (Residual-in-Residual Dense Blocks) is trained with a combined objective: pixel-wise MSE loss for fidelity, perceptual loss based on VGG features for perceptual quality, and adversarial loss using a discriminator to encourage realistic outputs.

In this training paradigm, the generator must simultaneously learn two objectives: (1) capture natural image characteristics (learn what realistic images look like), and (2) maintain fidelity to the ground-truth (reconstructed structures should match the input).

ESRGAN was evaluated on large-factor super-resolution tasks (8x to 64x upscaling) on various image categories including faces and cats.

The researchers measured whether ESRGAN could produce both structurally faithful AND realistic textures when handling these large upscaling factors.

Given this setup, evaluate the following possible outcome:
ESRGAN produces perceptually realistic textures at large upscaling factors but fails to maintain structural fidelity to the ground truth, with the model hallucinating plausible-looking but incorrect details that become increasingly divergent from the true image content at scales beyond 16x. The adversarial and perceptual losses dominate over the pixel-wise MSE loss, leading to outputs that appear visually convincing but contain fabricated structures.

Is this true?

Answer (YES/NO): NO